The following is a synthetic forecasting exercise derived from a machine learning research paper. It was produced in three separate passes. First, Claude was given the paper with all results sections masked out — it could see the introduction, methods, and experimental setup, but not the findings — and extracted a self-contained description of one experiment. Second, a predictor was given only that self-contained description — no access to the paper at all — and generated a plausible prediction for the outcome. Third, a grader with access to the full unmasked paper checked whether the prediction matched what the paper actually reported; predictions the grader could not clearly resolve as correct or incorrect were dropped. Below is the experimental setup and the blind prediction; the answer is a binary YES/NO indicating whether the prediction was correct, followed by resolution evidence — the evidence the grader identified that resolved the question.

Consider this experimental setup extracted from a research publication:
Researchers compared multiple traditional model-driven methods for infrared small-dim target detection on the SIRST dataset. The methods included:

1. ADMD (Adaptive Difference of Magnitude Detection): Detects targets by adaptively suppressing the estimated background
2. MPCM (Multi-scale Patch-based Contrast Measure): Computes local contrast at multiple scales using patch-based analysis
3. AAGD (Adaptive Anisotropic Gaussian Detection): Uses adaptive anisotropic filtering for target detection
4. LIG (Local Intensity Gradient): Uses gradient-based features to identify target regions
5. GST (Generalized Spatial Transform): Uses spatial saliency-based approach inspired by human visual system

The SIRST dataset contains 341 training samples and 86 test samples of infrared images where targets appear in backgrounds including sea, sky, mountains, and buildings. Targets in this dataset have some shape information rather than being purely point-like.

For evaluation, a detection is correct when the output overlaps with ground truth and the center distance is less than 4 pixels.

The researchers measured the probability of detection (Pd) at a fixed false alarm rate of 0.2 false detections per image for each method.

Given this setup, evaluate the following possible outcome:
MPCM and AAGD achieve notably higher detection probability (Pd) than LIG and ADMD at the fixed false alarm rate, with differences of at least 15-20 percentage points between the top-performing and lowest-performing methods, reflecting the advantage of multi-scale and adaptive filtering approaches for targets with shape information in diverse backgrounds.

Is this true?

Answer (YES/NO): NO